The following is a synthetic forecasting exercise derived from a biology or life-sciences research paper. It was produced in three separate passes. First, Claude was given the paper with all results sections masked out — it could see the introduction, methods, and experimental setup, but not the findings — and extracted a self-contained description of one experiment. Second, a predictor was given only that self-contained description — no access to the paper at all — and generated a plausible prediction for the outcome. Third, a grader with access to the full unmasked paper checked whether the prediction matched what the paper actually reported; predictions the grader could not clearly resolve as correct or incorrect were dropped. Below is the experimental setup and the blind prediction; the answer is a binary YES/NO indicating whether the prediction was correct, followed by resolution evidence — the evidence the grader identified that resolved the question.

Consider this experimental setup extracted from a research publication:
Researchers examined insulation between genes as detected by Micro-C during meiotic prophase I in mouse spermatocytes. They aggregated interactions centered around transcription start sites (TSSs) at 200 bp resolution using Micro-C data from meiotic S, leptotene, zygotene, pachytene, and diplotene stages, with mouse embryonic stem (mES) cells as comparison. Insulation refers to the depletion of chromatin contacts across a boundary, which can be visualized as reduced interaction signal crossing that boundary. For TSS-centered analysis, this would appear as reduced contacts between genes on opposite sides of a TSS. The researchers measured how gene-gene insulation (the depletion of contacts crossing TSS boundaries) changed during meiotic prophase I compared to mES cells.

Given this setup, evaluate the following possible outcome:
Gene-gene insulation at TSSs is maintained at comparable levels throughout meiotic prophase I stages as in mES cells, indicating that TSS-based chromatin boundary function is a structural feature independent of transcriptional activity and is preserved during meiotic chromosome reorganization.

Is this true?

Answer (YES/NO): NO